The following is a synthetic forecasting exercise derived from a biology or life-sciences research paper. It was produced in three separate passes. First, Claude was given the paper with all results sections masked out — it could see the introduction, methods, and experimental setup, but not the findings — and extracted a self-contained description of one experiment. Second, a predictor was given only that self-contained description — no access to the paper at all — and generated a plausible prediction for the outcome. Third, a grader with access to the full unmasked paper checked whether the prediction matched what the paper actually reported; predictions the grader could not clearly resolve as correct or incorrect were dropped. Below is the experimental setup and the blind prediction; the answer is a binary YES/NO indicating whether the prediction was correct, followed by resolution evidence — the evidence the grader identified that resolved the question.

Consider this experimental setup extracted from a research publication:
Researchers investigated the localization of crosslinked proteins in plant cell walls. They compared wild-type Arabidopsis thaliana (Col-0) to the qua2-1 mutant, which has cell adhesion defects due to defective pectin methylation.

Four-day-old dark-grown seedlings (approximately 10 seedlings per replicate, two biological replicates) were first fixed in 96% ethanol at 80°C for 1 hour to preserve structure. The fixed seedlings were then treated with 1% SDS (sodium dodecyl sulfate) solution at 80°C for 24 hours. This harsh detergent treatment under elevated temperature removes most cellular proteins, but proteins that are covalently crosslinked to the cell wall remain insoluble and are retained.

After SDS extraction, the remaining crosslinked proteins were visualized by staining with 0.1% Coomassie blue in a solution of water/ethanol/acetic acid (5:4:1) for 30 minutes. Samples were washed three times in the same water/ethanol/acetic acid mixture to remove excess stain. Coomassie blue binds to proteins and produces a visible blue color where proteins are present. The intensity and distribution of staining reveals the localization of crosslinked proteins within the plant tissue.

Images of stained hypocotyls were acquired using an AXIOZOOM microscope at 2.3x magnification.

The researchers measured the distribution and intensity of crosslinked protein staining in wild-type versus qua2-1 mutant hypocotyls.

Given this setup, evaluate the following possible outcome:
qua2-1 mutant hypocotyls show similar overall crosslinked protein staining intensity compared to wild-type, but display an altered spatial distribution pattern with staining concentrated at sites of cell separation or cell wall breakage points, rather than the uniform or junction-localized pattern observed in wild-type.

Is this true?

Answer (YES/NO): NO